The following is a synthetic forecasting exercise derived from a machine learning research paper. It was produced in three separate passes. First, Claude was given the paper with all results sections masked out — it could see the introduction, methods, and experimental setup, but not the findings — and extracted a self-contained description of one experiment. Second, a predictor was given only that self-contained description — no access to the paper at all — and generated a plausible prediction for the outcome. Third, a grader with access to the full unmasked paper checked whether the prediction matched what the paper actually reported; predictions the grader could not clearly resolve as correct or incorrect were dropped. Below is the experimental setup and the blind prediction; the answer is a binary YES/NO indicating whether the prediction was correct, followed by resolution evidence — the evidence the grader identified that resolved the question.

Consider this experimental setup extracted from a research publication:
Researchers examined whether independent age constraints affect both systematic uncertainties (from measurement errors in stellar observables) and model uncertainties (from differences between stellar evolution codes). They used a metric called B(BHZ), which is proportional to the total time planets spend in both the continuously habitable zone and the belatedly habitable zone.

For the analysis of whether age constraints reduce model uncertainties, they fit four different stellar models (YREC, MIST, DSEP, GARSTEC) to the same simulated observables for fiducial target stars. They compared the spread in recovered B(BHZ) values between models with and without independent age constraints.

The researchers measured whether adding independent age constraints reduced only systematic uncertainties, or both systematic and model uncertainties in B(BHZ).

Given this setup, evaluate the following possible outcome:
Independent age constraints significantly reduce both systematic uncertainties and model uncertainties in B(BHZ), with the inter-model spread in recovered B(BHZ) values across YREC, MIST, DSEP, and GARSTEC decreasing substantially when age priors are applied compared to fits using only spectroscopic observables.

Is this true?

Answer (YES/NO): YES